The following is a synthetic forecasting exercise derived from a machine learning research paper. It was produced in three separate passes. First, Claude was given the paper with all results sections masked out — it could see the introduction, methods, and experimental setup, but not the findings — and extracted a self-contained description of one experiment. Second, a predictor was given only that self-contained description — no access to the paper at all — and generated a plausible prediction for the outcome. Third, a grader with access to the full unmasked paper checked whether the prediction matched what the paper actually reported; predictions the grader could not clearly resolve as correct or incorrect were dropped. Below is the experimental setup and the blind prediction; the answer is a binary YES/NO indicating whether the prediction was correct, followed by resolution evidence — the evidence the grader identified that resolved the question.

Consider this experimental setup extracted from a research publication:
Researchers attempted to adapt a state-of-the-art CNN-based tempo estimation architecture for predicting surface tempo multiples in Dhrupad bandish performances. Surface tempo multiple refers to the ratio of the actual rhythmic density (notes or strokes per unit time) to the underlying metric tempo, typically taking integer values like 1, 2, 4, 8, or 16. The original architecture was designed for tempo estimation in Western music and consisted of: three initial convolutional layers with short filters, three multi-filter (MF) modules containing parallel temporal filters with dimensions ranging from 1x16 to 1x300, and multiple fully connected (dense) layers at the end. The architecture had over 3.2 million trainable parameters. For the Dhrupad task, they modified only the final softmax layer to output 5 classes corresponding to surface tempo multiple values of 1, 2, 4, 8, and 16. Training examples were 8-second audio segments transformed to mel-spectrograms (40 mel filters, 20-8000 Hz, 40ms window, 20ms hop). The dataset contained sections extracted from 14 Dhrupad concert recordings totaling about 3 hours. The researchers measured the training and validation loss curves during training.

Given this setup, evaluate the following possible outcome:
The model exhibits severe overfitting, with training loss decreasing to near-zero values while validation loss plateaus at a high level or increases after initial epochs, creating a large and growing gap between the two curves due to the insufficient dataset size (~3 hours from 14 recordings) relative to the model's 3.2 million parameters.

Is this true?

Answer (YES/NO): YES